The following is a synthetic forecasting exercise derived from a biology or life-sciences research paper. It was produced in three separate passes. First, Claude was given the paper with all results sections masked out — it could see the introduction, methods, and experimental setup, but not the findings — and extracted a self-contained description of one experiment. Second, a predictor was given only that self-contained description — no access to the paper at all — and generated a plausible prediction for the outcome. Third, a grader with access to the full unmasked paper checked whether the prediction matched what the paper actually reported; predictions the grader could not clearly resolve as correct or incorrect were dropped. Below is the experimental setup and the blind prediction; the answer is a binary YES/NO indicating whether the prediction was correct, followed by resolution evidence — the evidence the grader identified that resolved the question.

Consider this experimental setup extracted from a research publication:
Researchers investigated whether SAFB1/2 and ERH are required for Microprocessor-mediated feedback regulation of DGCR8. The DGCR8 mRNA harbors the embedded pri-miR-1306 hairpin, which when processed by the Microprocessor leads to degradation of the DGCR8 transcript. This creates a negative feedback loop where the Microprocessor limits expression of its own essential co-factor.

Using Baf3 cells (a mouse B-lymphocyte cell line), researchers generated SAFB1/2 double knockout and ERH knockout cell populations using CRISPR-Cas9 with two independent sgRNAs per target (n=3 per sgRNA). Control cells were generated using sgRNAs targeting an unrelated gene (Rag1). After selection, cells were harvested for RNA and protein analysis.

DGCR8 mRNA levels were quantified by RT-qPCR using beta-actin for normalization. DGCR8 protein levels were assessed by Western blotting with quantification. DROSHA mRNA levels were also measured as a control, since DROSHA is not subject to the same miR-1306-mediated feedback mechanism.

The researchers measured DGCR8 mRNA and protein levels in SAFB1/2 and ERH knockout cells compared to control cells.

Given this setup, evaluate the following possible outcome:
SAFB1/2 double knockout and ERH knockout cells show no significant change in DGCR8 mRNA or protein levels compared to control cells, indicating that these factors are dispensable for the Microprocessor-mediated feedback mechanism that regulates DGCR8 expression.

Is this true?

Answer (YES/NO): NO